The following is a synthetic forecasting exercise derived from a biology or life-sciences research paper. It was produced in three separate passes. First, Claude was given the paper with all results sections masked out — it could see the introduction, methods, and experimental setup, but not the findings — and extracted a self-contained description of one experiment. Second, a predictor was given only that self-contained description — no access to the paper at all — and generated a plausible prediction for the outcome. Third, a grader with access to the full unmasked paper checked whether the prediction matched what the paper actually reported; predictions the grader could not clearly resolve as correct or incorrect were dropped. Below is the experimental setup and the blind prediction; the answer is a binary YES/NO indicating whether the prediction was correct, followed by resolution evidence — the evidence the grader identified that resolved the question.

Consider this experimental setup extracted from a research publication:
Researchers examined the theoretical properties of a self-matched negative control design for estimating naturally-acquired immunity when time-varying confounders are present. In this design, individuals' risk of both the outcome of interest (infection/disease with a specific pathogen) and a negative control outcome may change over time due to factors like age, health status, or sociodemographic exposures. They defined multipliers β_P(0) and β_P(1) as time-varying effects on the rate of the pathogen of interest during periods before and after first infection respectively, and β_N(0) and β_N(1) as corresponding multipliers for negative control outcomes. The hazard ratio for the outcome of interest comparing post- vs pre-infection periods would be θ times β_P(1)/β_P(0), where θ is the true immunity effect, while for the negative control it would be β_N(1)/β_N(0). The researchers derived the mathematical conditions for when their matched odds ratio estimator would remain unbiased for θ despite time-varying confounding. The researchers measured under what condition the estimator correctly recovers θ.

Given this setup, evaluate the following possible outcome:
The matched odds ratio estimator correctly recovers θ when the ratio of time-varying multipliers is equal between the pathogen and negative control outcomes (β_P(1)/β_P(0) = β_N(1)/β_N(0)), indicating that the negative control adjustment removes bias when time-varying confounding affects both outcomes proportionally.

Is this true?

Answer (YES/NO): YES